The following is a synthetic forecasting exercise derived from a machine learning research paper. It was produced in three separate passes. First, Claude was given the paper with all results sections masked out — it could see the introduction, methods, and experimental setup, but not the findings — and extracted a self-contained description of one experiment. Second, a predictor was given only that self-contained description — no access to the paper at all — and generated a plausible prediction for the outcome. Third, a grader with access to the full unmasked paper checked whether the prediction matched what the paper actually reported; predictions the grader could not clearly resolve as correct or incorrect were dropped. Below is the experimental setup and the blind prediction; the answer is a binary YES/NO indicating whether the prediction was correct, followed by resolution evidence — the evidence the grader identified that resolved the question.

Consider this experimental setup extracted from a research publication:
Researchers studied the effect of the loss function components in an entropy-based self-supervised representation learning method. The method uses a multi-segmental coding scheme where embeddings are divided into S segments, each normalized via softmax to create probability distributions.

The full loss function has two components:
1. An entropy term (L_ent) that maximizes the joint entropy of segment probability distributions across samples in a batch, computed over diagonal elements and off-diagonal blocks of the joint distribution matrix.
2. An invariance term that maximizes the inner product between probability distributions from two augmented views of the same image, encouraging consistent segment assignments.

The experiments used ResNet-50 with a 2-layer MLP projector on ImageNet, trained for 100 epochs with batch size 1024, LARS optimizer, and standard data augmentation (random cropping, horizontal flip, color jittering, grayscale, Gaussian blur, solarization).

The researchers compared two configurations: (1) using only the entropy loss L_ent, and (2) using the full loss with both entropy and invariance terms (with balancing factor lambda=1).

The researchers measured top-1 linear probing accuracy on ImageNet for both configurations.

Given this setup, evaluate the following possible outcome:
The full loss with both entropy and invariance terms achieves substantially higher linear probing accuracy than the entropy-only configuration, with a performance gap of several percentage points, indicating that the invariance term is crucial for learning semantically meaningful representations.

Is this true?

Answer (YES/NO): NO